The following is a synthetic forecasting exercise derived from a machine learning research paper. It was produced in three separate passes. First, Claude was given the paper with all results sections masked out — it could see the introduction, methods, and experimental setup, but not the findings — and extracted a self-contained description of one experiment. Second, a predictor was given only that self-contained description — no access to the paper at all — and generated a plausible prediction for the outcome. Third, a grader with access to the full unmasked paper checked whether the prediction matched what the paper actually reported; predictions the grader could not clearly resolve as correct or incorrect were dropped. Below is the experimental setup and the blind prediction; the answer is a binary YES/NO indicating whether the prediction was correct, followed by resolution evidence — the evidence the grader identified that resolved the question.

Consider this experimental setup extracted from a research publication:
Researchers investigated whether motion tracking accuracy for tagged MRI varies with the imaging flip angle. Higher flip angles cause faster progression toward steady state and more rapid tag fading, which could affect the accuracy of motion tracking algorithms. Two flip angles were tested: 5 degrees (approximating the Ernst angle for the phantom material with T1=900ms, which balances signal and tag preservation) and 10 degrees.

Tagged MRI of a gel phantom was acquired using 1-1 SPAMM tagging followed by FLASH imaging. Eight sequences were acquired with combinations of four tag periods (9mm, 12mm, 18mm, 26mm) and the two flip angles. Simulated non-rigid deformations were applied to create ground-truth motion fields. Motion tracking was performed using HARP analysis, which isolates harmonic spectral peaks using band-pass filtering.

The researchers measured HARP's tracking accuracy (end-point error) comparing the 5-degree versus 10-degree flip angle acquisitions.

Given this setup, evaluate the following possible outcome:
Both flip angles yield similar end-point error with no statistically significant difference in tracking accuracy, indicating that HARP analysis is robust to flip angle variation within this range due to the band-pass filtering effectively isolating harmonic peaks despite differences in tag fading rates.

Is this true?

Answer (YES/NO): NO